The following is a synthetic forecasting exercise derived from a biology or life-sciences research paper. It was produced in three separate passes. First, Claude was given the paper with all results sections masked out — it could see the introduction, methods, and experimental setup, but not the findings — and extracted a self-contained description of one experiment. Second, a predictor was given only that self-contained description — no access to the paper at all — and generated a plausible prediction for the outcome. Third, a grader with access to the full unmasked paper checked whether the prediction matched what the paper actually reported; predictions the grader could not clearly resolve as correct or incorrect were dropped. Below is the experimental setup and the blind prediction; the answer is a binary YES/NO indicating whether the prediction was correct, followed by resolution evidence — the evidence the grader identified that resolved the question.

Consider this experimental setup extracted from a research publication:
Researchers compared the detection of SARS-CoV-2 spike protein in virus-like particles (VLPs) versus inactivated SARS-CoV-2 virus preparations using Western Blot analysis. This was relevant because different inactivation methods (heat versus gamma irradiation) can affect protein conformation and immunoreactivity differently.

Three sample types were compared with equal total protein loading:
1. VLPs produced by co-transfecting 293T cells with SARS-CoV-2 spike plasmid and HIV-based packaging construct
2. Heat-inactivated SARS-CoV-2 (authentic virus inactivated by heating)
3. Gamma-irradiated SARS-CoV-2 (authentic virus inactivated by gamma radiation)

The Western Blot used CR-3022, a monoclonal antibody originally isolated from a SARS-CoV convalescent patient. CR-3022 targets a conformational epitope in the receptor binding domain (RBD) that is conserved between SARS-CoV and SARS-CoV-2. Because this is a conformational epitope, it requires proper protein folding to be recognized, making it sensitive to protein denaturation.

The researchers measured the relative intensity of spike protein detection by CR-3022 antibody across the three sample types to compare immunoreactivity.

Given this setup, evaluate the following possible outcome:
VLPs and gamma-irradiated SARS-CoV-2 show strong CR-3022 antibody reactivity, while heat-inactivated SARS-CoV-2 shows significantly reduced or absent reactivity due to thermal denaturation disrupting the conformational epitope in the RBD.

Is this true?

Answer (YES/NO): YES